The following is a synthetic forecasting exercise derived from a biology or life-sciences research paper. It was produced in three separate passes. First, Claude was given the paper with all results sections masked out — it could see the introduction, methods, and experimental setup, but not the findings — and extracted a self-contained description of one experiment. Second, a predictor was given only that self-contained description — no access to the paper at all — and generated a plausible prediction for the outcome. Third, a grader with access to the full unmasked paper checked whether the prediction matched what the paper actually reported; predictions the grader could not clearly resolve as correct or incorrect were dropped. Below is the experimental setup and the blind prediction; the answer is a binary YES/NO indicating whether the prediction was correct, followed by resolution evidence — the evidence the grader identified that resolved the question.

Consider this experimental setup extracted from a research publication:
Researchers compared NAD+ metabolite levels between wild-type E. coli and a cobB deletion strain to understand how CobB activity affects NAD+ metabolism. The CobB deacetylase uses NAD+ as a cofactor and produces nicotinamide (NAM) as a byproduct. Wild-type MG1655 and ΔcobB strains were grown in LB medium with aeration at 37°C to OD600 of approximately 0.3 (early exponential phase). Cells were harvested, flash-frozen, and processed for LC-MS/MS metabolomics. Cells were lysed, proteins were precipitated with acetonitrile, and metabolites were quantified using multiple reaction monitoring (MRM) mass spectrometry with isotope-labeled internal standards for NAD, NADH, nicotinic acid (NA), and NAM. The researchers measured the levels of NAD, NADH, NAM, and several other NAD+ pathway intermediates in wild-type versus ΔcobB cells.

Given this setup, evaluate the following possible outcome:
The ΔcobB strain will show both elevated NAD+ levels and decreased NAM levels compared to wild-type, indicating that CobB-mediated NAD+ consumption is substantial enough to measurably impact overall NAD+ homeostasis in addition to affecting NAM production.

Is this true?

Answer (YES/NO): NO